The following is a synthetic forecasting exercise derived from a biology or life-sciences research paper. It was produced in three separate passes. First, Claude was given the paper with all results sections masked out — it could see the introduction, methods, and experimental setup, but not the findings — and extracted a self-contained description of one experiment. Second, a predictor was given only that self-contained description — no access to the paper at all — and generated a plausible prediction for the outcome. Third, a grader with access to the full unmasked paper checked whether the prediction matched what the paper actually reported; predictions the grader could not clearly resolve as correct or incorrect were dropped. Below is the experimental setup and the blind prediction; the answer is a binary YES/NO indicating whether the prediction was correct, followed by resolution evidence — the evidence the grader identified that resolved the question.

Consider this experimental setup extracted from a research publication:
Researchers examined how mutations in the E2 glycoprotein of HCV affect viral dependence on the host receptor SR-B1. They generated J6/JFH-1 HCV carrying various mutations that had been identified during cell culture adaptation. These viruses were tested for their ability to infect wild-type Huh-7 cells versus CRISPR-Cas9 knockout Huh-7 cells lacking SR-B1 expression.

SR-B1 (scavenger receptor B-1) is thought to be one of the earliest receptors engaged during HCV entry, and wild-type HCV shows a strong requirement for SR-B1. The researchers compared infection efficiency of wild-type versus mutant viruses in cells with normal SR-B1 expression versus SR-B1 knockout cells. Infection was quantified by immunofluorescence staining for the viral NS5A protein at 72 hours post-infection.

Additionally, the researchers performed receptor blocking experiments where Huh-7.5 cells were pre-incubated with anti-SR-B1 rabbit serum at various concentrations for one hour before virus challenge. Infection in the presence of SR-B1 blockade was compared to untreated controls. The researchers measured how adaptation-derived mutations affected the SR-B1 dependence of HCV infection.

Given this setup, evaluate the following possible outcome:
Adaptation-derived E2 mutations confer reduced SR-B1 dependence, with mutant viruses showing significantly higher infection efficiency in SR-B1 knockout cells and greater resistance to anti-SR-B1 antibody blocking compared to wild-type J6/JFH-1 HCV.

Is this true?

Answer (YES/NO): YES